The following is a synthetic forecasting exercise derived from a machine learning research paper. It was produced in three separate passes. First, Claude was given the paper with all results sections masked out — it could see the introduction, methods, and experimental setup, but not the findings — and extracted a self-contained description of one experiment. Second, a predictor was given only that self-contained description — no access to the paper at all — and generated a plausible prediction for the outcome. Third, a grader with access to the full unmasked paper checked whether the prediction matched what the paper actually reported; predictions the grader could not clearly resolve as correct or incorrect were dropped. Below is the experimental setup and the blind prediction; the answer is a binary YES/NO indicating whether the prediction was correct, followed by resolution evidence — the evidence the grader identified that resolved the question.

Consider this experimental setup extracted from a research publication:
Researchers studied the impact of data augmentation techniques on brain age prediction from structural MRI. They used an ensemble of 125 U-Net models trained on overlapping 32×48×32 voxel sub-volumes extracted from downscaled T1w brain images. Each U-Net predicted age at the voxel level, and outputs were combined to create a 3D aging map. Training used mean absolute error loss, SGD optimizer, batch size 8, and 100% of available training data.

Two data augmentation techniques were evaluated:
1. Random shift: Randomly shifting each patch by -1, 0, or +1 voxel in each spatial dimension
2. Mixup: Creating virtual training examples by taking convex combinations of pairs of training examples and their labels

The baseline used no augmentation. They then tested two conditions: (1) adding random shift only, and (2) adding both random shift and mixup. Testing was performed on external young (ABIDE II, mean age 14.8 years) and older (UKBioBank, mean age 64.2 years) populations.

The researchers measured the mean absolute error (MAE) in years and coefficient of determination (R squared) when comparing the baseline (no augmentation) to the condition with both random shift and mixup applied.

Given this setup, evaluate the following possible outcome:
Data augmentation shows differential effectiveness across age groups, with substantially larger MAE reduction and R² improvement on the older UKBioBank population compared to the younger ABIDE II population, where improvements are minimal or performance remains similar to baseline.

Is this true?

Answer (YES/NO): NO